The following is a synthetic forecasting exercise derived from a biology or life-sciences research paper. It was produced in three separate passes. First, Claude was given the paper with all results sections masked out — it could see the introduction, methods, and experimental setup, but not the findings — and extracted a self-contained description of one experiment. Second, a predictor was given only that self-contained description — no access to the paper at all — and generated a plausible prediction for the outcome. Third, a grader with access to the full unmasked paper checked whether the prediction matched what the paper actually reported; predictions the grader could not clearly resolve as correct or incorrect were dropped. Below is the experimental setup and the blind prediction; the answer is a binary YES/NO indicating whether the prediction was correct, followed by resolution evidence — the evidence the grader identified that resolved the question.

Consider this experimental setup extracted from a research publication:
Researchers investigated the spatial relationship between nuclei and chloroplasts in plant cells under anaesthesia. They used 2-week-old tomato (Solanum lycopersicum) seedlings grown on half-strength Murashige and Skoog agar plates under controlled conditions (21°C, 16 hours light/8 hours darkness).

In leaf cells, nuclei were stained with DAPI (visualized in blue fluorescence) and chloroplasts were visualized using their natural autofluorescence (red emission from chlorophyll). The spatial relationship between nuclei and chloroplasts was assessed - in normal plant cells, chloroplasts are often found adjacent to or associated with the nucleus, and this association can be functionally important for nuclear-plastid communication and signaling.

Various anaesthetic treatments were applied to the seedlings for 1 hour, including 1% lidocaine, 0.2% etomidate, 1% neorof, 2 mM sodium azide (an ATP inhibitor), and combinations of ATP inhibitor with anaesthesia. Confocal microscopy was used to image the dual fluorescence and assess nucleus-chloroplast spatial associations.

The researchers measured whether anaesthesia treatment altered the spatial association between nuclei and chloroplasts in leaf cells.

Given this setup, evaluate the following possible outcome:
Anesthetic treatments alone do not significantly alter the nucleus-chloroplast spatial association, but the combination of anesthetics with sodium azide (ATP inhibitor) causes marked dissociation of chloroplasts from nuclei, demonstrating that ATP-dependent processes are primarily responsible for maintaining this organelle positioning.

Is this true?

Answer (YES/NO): NO